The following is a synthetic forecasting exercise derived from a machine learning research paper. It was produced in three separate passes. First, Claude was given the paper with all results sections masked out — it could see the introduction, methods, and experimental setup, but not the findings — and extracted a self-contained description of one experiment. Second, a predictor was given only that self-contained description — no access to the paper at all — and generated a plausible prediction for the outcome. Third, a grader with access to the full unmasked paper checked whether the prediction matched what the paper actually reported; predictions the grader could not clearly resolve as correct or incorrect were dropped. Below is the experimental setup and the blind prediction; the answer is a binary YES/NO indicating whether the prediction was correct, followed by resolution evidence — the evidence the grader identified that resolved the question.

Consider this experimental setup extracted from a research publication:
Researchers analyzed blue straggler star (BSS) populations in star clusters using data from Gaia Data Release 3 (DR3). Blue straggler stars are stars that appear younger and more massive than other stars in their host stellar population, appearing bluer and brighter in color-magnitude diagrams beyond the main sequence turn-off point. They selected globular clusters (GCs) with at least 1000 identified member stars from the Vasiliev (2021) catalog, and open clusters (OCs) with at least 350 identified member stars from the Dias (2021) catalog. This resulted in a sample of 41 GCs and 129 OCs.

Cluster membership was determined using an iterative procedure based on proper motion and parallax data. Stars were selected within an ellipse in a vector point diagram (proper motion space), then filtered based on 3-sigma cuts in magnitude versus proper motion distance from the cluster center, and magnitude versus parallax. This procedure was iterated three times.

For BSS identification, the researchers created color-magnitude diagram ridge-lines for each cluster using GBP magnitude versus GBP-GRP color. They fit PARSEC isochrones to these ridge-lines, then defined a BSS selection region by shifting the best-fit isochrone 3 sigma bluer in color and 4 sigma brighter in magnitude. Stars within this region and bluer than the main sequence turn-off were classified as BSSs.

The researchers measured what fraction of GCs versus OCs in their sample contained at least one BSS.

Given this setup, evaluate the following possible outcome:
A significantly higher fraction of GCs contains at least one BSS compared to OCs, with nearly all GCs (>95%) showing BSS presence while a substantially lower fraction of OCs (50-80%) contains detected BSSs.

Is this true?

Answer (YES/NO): NO